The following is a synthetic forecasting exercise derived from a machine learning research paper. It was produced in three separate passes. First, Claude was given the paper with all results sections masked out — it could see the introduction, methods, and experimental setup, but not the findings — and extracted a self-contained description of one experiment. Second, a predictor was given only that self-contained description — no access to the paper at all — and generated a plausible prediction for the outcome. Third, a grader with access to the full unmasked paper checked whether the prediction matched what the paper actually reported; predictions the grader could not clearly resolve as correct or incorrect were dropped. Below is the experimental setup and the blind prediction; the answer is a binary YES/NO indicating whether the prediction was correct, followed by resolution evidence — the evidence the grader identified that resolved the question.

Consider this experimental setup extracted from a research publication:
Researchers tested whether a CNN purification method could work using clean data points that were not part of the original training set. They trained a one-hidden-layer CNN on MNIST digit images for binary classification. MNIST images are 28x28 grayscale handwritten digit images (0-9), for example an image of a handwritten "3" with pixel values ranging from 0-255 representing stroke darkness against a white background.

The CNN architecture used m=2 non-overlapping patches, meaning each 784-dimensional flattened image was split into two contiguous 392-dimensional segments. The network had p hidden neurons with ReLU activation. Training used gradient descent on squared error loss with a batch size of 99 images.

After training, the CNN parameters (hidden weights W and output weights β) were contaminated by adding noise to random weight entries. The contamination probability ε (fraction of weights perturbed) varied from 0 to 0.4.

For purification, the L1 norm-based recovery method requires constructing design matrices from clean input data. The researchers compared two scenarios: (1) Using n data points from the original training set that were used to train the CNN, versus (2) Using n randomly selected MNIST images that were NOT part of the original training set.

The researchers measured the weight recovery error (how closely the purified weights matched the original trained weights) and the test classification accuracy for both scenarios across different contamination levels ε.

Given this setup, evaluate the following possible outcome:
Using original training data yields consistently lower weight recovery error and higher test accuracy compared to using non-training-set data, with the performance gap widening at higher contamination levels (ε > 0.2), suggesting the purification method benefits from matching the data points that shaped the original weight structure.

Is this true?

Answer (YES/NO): NO